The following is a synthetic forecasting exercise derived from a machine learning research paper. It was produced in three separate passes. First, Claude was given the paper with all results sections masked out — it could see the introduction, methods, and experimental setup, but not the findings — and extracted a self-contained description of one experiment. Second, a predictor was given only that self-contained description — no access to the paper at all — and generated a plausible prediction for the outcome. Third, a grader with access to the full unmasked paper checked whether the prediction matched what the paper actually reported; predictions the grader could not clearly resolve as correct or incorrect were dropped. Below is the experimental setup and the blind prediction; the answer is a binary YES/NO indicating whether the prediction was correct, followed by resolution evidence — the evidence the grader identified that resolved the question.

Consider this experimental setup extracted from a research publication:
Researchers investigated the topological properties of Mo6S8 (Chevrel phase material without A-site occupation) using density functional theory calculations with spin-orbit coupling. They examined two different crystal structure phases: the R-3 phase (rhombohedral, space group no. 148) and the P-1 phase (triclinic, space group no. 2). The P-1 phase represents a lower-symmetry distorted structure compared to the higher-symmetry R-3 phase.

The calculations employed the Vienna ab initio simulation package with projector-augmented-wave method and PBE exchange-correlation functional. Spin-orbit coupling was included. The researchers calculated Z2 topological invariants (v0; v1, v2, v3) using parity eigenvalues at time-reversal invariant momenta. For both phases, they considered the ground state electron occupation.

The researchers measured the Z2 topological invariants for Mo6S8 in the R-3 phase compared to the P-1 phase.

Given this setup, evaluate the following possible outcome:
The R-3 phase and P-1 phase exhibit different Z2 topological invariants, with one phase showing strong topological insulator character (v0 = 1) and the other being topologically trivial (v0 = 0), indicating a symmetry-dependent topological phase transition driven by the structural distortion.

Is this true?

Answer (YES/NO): NO